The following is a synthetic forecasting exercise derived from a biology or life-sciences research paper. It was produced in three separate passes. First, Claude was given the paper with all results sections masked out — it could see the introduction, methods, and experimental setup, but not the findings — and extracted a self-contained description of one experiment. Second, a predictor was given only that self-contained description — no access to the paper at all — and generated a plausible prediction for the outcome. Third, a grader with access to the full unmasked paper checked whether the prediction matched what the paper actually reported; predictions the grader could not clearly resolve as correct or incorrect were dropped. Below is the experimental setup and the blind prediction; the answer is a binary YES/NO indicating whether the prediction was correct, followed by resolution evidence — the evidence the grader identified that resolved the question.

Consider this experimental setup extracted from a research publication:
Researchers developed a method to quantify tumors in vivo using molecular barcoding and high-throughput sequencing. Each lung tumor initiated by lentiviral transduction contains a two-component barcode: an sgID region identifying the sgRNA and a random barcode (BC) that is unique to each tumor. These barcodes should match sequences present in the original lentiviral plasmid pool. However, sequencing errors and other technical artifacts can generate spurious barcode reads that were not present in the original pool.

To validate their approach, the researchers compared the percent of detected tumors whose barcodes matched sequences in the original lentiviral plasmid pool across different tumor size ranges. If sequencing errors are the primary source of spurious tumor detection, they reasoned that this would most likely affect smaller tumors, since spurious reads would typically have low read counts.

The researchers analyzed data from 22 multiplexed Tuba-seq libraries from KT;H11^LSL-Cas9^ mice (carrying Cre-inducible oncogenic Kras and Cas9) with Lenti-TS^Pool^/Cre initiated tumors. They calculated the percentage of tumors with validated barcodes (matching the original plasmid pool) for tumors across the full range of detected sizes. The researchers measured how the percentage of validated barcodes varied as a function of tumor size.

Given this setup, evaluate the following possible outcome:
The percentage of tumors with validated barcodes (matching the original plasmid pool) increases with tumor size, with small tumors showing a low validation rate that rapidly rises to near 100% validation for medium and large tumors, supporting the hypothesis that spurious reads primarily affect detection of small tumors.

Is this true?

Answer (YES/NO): NO